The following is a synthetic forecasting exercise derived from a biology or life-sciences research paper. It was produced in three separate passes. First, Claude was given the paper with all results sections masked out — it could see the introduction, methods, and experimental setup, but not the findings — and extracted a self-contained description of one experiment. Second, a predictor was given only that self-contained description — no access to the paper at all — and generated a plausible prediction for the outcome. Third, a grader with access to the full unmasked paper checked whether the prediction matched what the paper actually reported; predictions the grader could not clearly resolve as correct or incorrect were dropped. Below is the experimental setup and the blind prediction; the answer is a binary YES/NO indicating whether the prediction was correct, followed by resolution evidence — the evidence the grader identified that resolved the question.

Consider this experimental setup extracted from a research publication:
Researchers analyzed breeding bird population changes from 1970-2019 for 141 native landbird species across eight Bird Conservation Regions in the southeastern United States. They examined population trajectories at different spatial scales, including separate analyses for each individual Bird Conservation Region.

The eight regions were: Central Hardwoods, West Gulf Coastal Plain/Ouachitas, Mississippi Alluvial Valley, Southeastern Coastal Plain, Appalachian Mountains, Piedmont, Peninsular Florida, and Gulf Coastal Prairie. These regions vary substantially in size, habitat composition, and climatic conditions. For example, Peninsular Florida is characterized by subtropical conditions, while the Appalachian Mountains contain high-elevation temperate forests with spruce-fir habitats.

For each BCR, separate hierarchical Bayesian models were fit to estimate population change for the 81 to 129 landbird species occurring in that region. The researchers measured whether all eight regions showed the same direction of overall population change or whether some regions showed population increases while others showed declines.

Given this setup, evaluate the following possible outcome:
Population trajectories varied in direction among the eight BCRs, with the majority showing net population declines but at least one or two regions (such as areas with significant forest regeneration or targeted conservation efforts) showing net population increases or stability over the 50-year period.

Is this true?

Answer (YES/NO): NO